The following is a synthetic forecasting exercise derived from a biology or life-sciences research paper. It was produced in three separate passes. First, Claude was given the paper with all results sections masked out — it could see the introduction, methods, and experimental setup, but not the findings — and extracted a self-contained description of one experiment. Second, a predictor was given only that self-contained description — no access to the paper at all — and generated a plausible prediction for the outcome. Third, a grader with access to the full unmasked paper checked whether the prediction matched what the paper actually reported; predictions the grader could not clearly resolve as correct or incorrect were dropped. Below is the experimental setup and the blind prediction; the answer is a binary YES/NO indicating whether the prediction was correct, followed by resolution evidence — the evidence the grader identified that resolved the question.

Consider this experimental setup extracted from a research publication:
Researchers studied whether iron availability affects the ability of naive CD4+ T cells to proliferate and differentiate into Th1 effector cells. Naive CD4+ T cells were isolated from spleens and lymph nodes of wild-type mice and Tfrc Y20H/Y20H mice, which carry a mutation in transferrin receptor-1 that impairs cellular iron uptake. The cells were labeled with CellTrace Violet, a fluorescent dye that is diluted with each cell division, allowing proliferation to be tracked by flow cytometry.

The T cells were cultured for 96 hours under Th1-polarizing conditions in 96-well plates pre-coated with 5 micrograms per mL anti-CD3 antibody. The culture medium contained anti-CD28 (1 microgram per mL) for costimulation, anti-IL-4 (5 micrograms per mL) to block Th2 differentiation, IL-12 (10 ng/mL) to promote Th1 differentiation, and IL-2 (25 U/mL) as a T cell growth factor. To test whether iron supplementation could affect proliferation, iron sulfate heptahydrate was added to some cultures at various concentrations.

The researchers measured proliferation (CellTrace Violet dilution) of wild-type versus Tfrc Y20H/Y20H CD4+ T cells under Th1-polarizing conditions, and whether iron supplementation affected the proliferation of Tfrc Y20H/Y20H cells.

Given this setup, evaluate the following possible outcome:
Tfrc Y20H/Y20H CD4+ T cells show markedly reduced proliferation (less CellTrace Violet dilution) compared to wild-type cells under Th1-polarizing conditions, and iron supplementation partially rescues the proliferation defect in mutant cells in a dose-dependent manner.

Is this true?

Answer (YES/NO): YES